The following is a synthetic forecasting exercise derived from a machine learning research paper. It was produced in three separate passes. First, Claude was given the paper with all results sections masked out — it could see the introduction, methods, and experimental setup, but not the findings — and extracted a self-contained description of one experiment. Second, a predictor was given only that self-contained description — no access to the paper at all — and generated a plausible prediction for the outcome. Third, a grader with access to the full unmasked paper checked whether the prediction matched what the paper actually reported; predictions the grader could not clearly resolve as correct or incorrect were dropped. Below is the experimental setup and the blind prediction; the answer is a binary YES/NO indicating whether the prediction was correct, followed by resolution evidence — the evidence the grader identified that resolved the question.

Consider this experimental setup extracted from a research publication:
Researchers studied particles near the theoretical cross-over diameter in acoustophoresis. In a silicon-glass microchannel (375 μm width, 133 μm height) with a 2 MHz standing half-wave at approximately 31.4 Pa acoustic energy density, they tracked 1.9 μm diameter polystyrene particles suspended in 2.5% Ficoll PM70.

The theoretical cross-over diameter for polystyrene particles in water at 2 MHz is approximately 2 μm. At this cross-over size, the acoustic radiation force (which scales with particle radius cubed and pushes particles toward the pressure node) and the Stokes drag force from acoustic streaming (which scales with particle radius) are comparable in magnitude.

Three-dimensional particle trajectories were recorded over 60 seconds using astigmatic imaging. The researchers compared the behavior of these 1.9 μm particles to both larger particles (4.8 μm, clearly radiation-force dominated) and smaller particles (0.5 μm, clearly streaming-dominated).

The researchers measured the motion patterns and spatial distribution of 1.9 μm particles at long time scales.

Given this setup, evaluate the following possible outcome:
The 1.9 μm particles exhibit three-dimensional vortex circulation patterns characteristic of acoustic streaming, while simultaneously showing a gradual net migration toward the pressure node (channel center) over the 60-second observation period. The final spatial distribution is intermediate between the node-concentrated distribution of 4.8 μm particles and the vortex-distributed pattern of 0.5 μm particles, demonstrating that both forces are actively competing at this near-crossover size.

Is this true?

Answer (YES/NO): NO